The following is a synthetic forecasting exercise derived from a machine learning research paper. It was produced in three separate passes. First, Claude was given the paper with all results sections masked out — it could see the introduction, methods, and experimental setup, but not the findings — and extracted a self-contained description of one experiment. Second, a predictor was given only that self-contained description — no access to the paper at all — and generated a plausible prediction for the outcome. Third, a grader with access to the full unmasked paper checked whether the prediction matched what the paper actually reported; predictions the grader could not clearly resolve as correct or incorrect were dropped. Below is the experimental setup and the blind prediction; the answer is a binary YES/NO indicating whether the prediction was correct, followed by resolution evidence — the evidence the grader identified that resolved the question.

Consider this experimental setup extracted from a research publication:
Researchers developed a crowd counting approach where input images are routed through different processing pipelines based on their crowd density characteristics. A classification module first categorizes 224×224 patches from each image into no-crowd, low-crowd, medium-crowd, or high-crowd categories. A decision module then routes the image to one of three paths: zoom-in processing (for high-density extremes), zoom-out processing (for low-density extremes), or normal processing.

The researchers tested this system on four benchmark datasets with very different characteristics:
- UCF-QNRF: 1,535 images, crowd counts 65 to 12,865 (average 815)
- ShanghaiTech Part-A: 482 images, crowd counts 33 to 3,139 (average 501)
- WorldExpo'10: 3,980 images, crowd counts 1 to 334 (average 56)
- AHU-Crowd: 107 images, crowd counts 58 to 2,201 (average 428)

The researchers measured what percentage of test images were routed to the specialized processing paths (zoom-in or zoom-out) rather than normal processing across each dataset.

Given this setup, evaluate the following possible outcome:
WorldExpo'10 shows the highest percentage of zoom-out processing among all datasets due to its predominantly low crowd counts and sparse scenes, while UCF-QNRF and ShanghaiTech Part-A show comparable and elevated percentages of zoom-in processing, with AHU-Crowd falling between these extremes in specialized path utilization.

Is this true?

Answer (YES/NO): NO